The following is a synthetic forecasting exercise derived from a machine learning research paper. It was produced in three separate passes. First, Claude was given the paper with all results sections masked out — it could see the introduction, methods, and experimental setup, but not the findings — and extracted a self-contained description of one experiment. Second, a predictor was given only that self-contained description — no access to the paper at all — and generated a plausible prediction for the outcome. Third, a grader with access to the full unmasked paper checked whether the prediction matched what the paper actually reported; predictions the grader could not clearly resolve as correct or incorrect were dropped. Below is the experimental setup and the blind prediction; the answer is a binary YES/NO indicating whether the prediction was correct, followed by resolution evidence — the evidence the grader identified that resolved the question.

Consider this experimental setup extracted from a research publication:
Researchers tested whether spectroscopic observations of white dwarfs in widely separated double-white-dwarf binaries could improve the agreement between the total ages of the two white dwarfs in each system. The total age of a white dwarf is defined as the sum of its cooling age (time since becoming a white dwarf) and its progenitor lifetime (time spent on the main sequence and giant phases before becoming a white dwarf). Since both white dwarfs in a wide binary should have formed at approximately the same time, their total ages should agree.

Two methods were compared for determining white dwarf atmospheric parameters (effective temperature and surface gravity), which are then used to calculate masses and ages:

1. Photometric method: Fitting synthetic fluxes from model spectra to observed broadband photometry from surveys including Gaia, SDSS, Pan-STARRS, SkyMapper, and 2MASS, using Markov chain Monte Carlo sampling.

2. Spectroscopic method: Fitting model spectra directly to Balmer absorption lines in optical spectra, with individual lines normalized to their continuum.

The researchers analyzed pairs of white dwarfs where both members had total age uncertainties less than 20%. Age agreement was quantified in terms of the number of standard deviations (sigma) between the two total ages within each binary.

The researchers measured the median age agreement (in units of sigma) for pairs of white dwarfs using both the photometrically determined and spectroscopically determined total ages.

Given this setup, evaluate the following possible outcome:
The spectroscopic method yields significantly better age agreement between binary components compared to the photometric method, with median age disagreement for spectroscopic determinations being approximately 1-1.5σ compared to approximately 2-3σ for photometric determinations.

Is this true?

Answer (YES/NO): NO